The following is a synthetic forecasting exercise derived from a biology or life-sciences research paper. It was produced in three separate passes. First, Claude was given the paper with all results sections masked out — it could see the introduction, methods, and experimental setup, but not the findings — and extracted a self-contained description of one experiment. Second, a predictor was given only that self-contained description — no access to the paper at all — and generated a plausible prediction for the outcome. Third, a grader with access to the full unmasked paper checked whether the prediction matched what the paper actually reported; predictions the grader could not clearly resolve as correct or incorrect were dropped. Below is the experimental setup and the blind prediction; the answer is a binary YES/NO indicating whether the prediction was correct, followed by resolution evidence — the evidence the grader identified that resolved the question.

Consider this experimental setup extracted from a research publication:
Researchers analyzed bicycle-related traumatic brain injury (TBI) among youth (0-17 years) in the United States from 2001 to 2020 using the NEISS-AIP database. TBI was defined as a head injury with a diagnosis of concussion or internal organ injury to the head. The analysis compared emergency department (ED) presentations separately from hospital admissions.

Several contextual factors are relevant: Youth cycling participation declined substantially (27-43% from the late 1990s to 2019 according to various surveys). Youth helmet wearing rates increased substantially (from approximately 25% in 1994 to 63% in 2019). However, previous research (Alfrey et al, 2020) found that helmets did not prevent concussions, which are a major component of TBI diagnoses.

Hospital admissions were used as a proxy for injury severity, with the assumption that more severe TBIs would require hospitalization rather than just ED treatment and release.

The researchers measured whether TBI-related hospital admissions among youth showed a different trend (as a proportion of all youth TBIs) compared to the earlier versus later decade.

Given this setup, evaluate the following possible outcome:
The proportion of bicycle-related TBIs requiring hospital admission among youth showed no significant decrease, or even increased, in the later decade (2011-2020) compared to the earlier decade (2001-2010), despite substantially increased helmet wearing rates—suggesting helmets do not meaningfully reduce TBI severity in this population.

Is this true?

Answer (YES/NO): NO